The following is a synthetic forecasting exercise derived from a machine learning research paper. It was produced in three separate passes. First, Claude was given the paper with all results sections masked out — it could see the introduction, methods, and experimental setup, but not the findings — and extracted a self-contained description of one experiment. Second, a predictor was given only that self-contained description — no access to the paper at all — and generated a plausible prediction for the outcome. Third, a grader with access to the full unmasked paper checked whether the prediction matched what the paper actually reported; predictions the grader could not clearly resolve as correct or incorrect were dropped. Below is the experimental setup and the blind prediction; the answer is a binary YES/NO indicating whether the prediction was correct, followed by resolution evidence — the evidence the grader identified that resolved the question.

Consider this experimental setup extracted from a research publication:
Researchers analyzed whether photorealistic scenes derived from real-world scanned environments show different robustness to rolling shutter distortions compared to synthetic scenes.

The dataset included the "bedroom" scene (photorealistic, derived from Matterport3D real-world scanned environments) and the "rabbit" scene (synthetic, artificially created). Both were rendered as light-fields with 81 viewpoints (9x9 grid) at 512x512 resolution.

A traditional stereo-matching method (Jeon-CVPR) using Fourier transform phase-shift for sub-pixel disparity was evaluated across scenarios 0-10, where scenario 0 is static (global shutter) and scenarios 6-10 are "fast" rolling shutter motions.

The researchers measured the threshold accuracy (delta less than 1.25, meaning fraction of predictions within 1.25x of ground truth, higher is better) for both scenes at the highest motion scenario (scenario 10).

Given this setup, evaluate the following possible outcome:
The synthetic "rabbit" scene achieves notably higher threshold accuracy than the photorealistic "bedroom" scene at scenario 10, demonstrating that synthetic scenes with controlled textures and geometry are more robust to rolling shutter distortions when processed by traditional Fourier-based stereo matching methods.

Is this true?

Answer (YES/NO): NO